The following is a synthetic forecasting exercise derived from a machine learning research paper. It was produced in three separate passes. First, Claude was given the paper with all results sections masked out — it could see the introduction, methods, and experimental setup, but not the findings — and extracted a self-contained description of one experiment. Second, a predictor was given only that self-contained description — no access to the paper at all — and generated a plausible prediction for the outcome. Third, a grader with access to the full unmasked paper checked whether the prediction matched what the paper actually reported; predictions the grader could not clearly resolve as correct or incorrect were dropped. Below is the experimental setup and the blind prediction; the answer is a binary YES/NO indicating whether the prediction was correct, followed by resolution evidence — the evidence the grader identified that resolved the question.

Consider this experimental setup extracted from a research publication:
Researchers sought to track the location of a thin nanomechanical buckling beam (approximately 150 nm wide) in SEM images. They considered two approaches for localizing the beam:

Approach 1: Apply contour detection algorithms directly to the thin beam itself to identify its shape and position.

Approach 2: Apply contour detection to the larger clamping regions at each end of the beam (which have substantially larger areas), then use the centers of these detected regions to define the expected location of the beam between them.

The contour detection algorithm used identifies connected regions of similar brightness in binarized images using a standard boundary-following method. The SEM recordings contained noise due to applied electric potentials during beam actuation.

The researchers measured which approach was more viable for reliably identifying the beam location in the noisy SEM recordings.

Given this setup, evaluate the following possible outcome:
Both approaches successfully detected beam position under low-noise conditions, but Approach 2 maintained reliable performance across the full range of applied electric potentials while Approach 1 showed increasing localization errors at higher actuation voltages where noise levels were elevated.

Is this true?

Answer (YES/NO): NO